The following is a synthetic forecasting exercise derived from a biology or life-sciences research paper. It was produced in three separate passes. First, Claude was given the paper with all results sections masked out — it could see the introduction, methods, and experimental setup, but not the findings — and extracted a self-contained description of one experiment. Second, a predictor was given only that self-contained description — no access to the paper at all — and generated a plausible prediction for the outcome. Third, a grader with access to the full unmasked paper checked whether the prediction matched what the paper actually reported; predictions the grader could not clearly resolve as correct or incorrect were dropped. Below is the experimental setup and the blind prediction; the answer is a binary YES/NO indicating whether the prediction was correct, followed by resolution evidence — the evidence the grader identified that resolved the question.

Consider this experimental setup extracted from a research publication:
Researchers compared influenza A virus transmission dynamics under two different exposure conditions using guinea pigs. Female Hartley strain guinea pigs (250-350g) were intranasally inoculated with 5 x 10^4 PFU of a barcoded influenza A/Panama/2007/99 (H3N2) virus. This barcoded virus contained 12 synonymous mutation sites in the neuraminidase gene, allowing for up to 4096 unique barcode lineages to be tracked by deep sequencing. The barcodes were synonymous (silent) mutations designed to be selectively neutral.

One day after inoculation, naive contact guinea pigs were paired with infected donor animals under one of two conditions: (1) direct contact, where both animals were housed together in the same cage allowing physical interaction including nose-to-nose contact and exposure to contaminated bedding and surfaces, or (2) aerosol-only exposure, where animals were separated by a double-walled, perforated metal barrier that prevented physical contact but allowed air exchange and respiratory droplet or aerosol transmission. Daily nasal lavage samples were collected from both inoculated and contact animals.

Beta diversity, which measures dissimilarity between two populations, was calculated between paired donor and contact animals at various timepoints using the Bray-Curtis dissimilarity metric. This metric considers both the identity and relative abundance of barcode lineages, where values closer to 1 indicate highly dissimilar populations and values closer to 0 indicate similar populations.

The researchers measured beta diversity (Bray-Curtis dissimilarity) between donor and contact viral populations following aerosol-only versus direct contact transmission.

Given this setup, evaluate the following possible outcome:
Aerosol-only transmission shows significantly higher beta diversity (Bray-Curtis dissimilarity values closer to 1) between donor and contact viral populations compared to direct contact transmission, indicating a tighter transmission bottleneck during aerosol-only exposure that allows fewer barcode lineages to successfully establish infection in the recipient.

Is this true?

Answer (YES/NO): NO